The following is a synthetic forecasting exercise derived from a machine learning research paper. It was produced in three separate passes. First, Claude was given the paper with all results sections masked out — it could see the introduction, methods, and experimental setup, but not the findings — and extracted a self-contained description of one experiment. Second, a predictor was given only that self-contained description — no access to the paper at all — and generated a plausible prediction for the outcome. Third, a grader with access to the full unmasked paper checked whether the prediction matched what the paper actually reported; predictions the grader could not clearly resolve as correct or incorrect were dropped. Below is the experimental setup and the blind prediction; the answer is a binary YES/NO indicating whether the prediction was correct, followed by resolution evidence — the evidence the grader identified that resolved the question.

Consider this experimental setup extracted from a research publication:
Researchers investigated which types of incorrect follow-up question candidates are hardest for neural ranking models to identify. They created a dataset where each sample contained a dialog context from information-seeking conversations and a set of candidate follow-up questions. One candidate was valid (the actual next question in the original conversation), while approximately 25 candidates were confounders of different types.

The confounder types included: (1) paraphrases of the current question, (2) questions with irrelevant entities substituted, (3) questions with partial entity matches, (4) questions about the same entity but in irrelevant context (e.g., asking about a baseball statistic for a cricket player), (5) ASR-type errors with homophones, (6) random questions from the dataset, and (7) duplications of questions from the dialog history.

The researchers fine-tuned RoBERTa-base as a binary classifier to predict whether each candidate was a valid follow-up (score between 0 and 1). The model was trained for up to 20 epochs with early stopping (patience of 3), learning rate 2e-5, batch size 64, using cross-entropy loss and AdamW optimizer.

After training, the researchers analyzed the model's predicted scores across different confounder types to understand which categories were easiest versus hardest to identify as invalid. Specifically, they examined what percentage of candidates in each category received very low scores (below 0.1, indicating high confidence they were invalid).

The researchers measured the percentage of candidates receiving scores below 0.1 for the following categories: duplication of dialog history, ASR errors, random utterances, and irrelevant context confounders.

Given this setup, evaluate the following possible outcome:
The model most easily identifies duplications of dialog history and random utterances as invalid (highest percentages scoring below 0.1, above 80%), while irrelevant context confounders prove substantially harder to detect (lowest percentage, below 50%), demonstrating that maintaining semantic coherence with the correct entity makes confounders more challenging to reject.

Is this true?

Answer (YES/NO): NO